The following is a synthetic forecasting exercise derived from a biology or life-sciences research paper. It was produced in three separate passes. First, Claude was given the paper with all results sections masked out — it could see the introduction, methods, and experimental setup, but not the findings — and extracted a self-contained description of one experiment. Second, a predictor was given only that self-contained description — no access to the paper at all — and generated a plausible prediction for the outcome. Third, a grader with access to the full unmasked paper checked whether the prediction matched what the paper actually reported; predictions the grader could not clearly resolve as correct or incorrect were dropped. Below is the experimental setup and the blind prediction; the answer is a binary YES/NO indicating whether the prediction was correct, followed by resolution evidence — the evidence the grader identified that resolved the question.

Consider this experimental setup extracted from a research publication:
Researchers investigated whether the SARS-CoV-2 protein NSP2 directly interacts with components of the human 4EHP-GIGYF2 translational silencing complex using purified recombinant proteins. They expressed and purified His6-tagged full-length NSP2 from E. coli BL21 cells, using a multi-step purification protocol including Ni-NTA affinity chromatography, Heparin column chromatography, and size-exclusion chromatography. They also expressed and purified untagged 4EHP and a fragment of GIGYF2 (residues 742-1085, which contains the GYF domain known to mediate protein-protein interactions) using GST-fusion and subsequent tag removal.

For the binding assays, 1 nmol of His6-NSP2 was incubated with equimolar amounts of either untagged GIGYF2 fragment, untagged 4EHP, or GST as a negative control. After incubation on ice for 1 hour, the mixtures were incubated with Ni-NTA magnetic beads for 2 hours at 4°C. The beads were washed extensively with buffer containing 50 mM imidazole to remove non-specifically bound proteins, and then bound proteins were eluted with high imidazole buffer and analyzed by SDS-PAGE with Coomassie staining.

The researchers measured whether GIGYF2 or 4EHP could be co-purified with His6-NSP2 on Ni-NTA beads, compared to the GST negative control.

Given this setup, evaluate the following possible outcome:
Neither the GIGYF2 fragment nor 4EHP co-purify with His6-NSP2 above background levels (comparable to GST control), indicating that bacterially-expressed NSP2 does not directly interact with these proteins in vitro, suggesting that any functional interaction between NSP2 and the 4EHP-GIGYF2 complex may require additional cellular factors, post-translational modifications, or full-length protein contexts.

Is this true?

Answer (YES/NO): NO